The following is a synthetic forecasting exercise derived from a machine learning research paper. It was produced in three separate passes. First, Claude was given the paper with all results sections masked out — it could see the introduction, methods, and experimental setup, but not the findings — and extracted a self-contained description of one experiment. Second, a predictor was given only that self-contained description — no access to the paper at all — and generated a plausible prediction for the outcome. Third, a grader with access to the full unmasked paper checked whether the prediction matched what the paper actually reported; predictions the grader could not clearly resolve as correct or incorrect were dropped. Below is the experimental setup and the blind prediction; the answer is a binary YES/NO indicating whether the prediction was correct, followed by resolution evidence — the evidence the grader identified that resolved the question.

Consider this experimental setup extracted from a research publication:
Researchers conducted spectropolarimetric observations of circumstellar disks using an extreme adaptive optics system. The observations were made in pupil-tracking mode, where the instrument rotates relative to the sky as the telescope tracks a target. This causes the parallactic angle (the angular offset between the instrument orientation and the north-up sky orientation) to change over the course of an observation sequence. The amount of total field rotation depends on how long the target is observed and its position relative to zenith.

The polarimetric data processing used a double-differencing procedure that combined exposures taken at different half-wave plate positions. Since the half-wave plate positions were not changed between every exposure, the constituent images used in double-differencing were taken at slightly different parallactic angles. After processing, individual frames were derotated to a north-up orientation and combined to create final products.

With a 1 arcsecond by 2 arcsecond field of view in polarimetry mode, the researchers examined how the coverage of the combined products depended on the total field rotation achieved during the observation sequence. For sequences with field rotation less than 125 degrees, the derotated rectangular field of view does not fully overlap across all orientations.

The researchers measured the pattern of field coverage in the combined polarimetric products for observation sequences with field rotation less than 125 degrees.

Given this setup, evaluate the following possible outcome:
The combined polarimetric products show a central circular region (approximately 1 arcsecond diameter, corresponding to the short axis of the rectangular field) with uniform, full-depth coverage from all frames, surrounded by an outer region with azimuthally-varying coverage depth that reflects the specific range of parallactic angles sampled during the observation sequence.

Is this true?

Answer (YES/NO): YES